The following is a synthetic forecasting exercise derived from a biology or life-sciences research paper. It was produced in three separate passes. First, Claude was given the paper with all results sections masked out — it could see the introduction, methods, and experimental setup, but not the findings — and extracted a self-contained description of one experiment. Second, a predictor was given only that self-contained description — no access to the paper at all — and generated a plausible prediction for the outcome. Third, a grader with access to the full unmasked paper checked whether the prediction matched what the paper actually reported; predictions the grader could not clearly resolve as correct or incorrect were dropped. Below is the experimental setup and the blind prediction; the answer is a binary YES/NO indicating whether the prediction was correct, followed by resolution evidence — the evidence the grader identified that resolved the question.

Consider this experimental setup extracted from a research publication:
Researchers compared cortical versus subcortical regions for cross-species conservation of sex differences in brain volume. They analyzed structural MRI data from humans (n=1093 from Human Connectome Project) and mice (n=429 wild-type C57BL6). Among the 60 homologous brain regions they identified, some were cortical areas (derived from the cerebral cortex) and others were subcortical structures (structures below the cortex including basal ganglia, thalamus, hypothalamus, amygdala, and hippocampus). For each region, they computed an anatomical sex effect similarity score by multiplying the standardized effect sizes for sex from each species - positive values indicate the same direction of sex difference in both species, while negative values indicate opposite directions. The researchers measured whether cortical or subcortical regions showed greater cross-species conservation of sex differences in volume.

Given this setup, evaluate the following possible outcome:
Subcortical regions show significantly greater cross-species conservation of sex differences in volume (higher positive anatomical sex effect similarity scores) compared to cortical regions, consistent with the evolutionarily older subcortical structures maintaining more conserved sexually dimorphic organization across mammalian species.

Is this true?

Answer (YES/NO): NO